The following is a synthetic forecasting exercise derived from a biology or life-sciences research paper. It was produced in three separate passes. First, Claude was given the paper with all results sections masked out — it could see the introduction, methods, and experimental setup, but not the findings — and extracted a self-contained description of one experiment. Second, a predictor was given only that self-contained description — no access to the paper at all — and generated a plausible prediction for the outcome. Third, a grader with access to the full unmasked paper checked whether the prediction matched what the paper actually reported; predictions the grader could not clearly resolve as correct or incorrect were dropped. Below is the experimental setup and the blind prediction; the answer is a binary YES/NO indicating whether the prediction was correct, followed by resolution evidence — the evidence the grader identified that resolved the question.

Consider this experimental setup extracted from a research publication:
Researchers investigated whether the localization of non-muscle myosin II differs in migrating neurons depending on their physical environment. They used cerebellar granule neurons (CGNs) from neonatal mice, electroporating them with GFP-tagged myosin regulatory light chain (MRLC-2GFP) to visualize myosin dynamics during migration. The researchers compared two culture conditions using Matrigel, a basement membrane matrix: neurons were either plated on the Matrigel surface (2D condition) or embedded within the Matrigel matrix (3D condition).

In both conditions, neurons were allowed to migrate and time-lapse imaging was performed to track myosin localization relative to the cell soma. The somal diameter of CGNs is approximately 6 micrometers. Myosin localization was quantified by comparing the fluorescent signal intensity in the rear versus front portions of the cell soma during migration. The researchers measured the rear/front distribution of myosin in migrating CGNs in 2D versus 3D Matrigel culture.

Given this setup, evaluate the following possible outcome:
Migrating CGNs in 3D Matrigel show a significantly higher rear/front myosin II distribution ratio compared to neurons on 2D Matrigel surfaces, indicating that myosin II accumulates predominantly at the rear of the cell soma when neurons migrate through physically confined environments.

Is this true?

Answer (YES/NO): YES